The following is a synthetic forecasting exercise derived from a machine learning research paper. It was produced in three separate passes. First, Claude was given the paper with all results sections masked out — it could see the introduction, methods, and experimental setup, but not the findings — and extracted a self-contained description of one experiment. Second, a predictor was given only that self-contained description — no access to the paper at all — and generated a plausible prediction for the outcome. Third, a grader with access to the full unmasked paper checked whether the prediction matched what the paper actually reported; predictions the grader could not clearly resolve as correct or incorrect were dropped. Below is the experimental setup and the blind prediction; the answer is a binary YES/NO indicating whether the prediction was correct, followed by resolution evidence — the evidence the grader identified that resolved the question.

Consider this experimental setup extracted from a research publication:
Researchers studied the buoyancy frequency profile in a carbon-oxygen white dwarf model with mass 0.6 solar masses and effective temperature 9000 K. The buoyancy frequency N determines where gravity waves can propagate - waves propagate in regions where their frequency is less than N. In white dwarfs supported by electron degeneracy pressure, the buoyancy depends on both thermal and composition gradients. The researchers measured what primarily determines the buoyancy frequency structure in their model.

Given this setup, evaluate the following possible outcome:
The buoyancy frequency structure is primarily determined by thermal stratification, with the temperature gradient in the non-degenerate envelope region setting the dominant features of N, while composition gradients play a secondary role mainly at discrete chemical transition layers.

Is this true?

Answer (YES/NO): NO